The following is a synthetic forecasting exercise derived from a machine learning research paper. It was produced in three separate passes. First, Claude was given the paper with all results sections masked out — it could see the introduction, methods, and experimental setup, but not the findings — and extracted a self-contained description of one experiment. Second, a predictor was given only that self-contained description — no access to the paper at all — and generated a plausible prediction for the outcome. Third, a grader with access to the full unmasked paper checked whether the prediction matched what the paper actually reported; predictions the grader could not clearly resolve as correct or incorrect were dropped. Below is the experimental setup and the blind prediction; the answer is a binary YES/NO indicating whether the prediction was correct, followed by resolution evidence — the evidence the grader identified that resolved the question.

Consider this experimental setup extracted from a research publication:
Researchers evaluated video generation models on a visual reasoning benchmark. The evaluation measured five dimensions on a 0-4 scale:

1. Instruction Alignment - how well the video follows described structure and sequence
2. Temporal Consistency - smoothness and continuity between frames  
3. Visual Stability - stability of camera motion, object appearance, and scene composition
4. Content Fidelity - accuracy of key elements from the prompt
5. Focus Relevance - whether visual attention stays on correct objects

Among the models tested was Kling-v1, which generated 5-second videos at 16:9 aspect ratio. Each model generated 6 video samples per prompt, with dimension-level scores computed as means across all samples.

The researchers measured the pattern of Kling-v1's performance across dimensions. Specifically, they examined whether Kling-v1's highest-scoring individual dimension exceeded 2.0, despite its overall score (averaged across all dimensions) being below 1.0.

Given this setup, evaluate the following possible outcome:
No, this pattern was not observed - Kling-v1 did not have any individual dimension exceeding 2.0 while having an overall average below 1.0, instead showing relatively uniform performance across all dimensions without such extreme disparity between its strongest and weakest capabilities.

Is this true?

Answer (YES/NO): NO